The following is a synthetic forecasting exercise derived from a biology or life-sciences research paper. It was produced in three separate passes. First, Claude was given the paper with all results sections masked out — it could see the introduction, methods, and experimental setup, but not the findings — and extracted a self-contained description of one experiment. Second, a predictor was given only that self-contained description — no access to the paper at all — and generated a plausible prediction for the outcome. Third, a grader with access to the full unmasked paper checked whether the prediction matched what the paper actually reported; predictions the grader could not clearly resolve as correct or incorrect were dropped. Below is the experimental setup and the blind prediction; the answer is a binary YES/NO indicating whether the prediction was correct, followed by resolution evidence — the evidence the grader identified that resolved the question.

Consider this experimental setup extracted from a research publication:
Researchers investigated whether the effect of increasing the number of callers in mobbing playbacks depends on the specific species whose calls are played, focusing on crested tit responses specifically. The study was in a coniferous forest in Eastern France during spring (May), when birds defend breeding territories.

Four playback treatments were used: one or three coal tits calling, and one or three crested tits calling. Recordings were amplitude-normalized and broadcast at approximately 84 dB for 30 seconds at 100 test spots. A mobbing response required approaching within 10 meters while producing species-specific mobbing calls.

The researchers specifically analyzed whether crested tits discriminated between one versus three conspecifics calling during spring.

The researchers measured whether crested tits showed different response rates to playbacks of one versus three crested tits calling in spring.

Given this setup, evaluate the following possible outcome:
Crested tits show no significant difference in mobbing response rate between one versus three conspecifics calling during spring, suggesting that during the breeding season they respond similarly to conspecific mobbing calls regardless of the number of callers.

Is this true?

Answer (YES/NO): YES